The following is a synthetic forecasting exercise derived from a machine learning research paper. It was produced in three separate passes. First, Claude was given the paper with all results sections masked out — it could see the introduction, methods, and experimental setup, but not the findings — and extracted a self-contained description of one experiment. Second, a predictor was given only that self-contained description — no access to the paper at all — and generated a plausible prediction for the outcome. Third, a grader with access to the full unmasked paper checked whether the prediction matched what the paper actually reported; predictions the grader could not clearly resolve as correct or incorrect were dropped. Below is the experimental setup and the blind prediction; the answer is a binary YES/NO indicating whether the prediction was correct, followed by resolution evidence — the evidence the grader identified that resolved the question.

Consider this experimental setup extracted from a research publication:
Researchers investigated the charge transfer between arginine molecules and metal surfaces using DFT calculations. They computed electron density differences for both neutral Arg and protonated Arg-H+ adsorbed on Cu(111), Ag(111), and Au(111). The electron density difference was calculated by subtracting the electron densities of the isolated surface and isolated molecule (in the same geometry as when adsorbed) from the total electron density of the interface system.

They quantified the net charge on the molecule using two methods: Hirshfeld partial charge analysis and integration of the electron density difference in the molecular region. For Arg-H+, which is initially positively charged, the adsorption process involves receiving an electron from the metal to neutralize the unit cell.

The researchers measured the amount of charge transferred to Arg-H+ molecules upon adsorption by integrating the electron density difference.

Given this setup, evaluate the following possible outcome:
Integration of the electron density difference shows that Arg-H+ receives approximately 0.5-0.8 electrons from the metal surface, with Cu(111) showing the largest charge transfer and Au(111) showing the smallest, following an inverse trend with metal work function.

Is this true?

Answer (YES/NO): NO